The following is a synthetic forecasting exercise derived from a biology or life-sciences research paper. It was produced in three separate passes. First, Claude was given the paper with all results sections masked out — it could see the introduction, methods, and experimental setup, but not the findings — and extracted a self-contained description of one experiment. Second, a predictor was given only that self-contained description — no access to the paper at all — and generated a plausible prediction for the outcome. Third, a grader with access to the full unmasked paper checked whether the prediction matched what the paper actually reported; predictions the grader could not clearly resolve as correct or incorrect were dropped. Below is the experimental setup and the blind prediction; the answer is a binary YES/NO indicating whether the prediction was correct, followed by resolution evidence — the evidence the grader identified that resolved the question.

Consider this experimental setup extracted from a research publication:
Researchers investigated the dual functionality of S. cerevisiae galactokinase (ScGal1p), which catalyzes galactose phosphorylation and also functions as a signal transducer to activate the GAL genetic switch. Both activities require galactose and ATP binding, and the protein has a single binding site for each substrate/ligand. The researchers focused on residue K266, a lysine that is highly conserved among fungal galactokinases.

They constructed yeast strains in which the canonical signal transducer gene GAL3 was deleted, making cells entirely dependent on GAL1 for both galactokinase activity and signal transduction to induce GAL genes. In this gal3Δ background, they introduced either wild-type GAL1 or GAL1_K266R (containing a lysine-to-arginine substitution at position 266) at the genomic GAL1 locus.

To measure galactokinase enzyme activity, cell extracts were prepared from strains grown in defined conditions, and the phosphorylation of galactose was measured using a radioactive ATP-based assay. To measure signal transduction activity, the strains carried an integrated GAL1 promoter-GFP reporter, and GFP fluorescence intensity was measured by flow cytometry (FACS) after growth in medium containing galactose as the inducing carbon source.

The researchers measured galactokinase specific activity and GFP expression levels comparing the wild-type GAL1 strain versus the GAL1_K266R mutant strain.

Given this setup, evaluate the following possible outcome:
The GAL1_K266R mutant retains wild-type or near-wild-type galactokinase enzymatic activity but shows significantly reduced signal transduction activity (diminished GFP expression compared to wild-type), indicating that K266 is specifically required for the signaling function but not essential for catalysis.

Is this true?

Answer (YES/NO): NO